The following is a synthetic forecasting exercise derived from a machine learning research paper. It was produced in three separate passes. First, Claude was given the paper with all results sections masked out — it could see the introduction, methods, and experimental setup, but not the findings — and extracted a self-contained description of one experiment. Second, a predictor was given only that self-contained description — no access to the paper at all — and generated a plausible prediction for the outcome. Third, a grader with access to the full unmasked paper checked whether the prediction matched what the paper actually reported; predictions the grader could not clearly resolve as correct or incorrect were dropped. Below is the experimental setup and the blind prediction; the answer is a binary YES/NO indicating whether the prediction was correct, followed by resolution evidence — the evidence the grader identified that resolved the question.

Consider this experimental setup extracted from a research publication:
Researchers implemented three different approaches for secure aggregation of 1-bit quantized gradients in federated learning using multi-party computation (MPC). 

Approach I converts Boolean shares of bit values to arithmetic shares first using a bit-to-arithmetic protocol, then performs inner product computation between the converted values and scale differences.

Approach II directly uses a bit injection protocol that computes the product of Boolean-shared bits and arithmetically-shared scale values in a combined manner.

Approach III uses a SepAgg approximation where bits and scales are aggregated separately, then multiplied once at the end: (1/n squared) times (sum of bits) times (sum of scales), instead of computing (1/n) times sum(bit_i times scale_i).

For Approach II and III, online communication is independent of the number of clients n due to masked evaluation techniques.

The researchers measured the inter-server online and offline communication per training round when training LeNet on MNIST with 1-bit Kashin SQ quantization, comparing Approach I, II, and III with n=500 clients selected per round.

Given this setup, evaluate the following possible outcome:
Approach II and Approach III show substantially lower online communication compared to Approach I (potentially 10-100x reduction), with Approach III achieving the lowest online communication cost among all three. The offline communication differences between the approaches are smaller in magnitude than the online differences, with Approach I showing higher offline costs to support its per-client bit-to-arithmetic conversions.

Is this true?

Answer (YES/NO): NO